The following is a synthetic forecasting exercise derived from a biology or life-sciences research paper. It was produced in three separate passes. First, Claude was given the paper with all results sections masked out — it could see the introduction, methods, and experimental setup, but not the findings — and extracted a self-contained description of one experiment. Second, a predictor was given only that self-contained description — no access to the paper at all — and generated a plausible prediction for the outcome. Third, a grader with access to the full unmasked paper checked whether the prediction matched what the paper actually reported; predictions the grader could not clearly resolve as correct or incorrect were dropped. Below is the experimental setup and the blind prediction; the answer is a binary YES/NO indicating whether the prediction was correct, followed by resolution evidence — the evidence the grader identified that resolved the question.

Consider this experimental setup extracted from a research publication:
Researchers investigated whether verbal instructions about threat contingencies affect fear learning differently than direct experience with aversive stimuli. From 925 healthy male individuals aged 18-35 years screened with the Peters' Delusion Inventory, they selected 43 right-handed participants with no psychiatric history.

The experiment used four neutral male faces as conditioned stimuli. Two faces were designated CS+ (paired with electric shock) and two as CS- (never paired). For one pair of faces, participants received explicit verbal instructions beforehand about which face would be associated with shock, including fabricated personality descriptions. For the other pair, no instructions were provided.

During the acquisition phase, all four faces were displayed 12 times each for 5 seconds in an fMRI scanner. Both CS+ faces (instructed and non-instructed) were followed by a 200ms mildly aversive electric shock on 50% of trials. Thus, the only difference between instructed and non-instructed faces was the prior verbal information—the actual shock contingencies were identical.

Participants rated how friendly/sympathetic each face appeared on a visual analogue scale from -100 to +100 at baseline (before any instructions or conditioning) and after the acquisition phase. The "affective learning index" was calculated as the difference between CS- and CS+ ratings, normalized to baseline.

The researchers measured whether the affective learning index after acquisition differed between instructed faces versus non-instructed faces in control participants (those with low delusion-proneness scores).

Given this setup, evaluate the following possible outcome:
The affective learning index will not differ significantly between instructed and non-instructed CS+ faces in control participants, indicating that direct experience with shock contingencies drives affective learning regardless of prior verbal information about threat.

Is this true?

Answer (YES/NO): YES